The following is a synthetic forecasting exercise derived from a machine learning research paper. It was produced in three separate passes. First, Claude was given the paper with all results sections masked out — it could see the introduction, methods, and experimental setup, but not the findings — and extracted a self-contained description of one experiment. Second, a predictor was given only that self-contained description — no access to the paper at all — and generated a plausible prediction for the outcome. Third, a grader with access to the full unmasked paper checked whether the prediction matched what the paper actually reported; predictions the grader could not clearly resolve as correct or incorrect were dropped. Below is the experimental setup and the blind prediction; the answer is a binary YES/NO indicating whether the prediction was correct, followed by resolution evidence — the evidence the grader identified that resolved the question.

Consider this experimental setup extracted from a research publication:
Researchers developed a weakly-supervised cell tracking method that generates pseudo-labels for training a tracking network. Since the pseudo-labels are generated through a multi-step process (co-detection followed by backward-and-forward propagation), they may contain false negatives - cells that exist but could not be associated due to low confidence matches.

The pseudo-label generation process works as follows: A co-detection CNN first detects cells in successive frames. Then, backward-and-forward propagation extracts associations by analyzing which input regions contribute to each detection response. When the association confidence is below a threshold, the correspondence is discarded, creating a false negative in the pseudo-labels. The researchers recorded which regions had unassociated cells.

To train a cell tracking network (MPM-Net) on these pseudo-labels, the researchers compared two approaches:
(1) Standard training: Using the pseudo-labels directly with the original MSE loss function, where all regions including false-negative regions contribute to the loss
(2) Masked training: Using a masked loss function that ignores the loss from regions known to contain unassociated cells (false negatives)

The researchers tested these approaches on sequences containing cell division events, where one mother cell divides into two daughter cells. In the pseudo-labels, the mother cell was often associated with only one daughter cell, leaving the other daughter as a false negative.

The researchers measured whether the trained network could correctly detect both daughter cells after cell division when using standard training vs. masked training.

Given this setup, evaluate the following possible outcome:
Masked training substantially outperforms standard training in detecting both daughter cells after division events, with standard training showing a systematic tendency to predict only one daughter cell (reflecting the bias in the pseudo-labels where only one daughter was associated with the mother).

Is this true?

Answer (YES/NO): NO